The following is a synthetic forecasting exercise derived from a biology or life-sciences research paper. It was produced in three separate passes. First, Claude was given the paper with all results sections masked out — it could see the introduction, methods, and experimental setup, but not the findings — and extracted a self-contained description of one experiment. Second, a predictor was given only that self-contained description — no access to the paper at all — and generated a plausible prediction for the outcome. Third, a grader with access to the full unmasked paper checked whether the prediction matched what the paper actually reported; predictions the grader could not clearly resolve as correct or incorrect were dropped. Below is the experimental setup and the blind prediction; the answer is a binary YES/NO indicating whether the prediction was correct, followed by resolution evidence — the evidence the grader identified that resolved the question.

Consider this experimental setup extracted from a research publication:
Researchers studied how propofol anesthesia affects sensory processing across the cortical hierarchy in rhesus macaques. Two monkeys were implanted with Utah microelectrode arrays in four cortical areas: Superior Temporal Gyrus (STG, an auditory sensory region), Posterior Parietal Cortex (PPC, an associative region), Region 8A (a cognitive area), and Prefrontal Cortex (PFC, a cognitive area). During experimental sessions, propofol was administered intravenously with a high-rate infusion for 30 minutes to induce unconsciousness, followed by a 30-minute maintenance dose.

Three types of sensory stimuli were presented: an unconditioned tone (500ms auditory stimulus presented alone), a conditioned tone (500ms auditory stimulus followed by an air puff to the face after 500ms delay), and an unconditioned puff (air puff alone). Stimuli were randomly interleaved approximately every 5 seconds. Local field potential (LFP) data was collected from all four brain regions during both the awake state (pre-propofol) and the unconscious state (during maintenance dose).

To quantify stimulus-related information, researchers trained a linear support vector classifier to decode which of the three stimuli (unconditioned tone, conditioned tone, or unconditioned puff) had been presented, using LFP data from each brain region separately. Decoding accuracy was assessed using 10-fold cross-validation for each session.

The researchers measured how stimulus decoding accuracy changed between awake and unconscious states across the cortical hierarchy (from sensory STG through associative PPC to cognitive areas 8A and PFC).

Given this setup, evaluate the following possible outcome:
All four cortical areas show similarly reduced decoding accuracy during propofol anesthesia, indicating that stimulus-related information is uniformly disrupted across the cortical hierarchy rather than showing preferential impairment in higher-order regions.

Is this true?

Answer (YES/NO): NO